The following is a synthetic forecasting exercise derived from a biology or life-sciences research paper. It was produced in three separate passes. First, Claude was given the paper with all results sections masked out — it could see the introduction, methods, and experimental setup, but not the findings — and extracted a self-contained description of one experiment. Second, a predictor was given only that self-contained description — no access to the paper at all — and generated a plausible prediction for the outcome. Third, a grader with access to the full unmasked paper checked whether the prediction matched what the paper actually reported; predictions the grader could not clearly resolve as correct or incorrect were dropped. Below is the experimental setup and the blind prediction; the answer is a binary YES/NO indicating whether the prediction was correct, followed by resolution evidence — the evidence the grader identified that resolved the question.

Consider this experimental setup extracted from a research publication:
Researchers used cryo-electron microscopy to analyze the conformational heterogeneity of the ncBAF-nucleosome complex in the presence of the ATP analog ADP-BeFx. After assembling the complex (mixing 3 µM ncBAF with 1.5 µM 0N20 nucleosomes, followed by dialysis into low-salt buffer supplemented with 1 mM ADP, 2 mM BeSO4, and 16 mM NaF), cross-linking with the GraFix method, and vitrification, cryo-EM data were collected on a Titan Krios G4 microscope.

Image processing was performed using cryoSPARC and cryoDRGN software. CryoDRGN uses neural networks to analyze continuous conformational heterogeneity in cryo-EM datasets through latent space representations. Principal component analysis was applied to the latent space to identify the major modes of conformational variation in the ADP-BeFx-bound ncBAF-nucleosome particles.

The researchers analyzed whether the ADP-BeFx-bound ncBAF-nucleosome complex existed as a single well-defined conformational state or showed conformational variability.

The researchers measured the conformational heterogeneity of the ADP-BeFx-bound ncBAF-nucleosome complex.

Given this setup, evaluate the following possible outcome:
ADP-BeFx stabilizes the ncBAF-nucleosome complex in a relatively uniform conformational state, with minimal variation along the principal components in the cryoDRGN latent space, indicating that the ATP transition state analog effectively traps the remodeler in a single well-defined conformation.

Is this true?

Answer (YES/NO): NO